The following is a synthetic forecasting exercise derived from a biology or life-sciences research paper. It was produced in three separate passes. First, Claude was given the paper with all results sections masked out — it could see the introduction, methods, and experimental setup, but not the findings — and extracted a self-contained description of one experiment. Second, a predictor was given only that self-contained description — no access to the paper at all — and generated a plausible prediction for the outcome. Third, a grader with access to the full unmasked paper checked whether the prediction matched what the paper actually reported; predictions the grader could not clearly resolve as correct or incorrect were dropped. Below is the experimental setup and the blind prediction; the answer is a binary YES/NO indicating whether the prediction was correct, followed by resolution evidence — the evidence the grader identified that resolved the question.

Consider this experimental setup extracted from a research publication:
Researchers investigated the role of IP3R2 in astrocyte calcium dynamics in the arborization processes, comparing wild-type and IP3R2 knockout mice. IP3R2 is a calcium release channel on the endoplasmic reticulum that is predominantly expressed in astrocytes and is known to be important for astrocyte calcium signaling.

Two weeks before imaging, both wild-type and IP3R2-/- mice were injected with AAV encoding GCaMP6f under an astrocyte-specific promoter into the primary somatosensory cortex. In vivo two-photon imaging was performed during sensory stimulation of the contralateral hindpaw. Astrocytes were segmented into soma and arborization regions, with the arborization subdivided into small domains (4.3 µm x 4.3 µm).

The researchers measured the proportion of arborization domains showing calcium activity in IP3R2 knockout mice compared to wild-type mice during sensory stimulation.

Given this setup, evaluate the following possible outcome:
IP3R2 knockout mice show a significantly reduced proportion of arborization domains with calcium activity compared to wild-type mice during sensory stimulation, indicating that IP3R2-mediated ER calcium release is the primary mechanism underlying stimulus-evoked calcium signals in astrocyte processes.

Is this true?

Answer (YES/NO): YES